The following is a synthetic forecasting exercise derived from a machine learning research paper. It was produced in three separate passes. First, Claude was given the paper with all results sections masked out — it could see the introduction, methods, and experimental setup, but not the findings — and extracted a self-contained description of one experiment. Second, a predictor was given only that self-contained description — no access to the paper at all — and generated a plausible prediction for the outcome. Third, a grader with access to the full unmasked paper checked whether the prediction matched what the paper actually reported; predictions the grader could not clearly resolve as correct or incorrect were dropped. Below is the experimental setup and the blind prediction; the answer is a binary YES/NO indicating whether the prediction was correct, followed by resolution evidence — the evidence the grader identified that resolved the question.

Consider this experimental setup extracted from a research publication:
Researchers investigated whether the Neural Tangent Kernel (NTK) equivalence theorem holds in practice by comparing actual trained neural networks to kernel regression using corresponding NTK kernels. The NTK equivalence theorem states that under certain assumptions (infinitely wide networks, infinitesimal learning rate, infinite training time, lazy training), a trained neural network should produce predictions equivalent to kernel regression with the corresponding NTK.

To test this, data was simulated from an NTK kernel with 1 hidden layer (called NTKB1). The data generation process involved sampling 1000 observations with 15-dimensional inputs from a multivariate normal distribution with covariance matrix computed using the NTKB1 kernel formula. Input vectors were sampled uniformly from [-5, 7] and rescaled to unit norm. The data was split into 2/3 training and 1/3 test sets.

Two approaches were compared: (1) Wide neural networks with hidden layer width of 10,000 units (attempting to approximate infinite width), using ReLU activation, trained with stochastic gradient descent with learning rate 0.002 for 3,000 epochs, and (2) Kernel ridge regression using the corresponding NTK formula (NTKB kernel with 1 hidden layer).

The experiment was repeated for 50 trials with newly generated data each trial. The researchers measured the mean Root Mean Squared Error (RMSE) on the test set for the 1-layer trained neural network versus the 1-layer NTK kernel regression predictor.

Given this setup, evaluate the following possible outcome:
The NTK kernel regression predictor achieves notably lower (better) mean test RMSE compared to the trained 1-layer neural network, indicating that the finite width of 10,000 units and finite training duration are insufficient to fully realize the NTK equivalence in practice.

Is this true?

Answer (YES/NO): YES